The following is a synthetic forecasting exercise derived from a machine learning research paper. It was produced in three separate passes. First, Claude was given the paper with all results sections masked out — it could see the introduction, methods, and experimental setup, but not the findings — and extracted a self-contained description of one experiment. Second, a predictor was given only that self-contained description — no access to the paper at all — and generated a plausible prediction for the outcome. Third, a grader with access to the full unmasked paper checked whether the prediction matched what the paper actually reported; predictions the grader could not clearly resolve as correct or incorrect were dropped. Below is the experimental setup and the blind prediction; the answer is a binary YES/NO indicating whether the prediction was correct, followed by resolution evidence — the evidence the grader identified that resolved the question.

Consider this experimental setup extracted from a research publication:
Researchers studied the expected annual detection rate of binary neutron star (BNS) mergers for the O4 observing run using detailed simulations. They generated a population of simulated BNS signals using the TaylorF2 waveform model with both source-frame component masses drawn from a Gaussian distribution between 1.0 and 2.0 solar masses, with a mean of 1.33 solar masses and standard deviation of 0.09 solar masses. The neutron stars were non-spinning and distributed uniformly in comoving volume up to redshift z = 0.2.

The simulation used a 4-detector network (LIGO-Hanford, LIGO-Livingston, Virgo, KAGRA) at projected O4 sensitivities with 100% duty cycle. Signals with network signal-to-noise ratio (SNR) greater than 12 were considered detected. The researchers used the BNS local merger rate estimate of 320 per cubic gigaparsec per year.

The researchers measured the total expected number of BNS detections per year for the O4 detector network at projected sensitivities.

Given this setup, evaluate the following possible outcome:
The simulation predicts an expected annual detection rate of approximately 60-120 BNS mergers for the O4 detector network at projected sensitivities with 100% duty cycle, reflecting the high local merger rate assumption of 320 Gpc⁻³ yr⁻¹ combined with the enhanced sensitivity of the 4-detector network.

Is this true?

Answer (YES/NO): NO